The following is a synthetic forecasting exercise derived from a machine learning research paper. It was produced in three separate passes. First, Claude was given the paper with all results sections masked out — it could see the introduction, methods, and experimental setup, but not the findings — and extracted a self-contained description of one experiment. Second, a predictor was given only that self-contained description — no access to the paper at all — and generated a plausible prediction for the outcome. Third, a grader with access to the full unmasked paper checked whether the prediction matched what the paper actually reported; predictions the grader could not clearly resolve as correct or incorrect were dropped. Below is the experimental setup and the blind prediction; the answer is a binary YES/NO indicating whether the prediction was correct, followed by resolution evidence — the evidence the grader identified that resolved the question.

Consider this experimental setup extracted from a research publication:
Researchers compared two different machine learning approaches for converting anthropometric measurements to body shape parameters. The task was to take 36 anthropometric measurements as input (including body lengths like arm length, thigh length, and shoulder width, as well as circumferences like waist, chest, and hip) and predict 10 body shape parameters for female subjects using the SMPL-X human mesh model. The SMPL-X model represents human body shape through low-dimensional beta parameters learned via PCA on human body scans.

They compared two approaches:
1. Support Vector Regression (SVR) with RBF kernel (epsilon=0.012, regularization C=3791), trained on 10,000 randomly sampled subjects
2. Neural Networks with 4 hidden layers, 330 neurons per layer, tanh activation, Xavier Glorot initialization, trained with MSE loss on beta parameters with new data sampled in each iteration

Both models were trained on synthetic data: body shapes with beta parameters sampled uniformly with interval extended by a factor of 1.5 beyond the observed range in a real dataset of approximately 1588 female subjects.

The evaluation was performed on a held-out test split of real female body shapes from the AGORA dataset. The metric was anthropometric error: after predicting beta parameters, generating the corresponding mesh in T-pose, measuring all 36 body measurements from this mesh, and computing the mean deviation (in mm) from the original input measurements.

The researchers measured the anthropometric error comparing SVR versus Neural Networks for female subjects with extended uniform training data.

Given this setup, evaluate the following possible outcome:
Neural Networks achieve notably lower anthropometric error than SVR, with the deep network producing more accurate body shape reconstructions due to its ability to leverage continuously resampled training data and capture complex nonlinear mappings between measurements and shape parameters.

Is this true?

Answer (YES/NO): NO